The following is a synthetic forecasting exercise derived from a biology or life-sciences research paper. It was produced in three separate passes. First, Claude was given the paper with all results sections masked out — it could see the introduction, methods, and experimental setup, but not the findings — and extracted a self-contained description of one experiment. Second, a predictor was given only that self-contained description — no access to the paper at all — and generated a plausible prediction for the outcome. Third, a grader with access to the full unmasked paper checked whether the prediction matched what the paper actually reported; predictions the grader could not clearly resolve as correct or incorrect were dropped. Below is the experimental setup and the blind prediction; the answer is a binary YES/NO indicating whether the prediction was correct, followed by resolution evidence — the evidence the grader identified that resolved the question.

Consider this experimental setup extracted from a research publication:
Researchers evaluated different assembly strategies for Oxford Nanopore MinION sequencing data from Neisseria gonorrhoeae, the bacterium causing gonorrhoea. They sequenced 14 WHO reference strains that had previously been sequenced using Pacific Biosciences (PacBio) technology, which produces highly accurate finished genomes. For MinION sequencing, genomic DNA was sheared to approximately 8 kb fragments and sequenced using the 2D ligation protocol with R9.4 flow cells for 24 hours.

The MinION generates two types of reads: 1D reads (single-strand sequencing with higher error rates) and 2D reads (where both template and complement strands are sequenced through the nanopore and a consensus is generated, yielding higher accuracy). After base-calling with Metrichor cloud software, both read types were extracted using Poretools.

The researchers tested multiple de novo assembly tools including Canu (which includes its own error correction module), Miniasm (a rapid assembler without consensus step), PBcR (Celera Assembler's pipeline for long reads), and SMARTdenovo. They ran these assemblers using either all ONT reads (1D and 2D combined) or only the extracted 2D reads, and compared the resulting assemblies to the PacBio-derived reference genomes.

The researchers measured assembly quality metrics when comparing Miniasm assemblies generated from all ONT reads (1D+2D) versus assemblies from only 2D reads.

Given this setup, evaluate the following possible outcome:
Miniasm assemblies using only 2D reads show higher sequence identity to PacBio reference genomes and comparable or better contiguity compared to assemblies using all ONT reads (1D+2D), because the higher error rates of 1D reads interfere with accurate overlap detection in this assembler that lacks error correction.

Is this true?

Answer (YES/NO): YES